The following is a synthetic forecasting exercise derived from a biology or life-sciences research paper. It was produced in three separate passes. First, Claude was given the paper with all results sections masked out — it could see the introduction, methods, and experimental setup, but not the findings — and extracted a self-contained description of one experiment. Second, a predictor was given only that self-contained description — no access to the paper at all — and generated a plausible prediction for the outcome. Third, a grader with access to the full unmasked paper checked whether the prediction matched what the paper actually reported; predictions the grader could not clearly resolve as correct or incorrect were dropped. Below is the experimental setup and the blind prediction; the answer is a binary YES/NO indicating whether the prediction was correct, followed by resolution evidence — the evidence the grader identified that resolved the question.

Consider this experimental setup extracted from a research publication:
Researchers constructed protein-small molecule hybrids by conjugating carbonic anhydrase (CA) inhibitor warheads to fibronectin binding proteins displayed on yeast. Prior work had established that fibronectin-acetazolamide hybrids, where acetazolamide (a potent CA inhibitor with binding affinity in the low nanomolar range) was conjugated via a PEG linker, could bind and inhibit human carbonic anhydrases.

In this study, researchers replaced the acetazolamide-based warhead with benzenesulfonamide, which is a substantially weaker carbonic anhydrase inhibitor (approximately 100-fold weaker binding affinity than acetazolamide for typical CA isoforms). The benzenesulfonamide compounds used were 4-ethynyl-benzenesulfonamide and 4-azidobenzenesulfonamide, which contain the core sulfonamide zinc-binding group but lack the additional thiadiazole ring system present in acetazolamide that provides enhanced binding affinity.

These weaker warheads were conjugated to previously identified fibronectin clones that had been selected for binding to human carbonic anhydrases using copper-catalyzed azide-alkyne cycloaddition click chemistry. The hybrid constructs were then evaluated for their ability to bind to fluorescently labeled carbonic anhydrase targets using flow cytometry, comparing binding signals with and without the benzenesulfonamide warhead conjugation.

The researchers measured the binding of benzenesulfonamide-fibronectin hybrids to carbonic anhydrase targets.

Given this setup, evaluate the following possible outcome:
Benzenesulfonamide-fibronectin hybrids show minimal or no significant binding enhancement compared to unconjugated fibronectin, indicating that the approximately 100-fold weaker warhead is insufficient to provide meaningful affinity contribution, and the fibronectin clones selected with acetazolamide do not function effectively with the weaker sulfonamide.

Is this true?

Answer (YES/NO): NO